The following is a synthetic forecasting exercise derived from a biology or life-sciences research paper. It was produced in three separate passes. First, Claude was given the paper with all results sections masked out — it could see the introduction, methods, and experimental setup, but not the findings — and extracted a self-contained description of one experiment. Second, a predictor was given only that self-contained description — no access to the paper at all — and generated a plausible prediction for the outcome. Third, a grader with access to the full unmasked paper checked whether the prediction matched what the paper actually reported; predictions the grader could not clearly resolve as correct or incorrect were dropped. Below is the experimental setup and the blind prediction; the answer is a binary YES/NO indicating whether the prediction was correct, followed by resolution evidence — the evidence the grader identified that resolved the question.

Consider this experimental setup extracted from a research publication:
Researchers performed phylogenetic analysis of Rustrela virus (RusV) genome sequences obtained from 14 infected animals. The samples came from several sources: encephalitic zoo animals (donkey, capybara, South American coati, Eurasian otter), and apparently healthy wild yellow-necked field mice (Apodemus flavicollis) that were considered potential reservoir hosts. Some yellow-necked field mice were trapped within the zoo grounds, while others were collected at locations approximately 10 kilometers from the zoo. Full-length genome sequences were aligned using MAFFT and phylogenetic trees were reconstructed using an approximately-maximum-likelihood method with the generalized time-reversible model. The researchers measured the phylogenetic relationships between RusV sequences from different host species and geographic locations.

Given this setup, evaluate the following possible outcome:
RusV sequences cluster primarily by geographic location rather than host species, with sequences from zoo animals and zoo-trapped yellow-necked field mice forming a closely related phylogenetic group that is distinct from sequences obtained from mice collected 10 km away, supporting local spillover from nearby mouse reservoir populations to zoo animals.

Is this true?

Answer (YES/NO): YES